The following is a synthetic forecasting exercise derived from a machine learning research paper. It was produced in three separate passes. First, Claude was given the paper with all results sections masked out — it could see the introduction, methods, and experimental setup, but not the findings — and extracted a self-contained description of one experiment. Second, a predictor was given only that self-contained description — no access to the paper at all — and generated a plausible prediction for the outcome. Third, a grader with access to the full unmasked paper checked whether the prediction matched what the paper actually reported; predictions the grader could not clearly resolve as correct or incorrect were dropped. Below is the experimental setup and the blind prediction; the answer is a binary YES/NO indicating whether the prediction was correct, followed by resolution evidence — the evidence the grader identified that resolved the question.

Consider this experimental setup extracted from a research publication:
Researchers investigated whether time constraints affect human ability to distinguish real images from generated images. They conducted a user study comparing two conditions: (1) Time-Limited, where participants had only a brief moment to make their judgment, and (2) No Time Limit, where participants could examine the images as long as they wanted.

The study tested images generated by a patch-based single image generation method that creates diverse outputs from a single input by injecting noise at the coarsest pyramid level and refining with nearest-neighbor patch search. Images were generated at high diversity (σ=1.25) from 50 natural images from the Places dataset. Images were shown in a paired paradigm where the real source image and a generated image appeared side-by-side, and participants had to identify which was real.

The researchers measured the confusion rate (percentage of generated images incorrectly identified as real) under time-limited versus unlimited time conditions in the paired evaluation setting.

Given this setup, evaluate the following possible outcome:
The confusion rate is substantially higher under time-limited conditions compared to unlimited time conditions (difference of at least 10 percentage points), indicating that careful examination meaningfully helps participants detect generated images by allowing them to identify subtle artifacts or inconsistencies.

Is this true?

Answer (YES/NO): NO